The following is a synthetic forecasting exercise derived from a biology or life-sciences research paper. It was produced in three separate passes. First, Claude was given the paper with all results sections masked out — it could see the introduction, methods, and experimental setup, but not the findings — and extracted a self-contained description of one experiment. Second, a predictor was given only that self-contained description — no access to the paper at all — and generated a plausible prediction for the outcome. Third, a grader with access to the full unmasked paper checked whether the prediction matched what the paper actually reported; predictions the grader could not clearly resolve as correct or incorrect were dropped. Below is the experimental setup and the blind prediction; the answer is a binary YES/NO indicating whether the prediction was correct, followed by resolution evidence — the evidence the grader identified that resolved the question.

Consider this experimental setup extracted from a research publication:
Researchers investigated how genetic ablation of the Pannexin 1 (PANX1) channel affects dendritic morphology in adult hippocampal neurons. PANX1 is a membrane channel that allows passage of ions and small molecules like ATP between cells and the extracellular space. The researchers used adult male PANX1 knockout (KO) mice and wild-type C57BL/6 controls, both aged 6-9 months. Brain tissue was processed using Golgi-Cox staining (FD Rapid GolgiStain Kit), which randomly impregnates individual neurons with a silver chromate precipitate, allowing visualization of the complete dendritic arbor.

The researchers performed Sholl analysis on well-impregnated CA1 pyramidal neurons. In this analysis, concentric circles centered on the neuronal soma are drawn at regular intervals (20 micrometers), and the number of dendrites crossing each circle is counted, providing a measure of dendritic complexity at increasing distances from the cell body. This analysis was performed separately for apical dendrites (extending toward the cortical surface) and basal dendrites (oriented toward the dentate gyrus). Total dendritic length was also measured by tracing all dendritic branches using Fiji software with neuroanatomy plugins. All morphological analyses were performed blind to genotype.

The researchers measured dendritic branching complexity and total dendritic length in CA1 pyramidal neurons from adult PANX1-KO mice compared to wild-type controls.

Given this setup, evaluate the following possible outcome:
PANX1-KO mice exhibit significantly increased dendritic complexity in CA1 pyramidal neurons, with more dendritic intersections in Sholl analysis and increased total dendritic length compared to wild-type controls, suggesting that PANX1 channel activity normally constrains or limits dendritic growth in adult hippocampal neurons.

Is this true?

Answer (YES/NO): YES